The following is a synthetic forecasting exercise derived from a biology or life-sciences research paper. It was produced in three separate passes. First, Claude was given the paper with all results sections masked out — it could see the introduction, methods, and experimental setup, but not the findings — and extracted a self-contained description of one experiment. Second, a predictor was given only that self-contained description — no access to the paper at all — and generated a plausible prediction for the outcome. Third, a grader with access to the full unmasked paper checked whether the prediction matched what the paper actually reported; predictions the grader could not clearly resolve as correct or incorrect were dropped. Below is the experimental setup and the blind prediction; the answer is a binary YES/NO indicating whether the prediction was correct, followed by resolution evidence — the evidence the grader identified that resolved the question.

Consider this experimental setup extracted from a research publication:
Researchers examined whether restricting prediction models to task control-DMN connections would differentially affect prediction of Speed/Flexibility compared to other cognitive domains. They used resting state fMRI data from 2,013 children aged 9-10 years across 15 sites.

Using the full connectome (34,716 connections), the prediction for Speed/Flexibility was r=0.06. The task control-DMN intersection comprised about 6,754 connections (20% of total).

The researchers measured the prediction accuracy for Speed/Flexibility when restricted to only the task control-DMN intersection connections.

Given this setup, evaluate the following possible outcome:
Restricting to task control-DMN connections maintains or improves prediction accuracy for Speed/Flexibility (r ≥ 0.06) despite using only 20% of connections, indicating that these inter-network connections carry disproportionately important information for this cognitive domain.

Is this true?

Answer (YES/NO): YES